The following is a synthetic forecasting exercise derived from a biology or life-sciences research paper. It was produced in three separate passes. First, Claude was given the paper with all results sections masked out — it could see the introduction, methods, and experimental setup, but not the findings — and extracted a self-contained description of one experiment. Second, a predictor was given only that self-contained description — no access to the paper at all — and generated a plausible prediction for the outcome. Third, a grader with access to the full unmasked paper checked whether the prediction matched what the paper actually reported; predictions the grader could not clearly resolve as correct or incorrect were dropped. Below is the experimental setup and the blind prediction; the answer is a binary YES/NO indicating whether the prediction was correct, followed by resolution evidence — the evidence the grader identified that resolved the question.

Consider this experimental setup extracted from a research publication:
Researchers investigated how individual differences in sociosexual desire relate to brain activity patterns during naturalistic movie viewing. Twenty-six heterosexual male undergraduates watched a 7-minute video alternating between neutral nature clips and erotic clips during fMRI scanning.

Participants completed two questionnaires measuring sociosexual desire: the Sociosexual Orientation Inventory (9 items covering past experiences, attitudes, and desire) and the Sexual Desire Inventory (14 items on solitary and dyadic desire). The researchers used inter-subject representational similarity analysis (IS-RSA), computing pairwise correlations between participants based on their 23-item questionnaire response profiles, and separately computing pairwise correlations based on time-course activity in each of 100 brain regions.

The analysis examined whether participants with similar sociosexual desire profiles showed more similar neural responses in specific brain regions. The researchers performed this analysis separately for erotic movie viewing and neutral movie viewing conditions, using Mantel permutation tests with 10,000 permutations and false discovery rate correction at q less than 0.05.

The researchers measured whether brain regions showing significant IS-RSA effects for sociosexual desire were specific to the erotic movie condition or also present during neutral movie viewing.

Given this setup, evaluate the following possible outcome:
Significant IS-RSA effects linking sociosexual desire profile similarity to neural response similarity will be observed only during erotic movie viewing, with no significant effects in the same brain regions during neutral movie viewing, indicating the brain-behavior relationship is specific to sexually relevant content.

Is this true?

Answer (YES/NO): YES